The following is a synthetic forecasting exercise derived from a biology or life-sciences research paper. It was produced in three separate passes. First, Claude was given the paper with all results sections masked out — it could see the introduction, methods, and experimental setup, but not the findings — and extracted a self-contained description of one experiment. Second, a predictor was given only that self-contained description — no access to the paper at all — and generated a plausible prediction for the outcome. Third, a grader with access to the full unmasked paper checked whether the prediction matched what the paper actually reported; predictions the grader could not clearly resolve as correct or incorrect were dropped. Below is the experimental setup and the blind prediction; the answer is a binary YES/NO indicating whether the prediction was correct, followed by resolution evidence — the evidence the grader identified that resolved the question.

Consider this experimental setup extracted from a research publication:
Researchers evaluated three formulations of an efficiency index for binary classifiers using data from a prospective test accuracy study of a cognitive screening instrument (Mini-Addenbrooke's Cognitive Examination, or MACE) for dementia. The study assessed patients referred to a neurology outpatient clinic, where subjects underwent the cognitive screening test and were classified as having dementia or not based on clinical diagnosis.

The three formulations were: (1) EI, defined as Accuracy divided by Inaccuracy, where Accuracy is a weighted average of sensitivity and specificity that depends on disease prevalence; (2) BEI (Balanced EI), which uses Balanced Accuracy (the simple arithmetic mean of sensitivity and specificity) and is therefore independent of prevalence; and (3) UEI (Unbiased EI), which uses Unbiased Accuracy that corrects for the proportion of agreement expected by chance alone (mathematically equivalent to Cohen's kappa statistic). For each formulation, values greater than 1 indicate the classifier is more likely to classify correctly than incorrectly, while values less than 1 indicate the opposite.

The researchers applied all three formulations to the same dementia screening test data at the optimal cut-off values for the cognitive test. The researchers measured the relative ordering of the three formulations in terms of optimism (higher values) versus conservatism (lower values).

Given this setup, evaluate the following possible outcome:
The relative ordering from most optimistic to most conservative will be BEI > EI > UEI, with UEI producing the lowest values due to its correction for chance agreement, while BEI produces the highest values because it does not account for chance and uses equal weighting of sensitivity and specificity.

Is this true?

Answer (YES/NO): YES